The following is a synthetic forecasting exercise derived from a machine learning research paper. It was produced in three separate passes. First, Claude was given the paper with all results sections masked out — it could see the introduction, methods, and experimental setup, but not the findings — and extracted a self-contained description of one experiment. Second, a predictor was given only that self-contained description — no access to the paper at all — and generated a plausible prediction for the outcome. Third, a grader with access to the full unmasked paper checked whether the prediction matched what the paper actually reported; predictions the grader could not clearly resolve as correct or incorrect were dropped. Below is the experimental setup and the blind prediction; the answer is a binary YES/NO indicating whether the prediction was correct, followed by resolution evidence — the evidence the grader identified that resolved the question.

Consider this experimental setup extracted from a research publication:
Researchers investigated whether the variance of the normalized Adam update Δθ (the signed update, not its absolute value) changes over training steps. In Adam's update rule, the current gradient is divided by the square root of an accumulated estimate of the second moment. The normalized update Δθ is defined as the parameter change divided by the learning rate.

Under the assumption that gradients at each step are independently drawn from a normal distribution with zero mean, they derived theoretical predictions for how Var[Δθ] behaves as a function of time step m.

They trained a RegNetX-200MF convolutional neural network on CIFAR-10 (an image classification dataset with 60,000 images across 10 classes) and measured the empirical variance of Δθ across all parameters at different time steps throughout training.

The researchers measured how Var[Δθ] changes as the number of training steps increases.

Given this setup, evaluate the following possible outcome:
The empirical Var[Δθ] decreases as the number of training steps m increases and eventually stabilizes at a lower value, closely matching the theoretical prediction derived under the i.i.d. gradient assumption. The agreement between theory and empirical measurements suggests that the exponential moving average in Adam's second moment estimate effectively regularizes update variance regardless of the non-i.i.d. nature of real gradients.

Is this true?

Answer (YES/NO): NO